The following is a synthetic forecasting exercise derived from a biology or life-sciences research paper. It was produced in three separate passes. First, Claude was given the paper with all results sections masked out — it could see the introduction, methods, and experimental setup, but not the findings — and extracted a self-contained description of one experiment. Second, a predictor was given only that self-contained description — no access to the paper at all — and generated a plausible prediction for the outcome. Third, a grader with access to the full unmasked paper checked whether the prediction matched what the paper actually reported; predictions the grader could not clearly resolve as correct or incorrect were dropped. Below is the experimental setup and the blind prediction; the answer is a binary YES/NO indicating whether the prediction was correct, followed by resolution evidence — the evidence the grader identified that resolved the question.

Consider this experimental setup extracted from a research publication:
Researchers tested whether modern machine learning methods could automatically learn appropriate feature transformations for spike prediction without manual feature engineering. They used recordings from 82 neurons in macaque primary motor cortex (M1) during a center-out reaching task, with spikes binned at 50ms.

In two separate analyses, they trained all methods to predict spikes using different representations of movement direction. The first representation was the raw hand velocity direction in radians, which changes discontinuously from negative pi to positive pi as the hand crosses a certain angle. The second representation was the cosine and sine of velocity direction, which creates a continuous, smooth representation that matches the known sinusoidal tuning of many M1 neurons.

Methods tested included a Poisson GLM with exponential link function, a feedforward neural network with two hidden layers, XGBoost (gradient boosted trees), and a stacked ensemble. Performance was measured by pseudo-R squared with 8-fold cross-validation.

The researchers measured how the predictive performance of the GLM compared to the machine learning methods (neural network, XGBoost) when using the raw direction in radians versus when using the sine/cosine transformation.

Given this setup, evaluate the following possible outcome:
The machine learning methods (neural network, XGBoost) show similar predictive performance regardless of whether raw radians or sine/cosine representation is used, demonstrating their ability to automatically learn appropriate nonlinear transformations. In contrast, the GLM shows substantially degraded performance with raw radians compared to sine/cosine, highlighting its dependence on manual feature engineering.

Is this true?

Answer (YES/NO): YES